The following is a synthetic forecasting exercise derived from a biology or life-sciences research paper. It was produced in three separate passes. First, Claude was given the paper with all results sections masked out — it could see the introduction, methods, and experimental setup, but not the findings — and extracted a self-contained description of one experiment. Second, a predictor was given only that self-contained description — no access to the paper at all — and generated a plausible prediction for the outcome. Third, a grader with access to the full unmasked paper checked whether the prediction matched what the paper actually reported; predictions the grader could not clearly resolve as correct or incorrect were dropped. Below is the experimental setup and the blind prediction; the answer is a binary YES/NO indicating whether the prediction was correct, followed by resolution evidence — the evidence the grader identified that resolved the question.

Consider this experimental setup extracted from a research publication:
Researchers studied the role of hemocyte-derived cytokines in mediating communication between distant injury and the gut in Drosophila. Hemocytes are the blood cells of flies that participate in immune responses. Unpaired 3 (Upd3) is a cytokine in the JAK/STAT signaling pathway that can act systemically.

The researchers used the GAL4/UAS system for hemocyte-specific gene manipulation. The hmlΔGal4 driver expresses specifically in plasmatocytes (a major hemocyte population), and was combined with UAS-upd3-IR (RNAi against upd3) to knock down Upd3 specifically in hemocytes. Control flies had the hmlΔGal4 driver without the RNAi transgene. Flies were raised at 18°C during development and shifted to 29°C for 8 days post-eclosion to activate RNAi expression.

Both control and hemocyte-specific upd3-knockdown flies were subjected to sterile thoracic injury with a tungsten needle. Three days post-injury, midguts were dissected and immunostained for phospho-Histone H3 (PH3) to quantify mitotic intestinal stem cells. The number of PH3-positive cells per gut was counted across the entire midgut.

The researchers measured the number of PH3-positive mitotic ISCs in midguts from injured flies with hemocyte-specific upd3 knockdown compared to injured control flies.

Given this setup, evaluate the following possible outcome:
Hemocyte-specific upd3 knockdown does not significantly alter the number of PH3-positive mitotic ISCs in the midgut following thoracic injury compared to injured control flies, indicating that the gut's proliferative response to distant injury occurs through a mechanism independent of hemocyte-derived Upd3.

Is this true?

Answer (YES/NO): NO